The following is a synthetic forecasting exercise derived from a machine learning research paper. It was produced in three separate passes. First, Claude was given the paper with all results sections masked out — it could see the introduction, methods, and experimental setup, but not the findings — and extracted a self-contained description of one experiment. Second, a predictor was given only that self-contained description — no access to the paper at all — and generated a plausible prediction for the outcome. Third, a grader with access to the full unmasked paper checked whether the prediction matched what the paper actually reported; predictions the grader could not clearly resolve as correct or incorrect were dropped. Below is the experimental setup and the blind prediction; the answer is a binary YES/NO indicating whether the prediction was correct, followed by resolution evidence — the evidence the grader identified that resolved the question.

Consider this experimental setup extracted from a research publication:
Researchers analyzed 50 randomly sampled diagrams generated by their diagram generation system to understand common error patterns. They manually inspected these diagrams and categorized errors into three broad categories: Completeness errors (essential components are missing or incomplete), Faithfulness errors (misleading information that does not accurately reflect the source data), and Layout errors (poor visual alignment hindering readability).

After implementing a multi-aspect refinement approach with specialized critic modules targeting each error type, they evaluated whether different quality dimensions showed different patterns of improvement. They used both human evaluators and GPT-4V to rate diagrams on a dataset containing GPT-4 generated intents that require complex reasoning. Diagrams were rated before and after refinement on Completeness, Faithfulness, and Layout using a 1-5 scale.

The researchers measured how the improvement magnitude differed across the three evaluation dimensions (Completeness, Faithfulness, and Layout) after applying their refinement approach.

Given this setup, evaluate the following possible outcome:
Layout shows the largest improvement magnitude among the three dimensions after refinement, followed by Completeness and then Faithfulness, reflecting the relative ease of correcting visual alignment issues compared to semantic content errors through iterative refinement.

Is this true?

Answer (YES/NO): NO